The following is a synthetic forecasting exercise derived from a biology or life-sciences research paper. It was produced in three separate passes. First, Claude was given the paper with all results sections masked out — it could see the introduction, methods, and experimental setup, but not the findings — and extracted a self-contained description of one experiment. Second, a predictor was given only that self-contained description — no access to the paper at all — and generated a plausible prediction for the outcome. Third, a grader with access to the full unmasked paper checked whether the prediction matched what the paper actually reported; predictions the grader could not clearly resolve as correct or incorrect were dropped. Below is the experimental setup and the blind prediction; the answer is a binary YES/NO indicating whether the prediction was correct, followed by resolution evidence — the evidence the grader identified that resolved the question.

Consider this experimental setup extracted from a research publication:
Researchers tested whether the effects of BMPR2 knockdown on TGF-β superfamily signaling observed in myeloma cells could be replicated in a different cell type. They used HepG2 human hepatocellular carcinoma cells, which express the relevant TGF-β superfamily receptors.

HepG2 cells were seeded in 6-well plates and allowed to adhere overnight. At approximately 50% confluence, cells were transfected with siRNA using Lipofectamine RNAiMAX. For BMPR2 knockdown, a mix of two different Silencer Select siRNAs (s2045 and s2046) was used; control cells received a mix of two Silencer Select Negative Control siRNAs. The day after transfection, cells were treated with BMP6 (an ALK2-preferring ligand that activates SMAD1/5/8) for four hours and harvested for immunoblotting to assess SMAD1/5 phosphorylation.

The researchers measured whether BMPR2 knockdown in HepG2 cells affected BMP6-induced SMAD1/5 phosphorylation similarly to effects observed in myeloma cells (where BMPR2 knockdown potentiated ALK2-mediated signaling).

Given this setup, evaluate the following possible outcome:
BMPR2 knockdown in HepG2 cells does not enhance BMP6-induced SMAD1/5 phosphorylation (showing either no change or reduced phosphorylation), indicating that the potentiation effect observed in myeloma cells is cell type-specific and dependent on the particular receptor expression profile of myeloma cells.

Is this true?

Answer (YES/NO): NO